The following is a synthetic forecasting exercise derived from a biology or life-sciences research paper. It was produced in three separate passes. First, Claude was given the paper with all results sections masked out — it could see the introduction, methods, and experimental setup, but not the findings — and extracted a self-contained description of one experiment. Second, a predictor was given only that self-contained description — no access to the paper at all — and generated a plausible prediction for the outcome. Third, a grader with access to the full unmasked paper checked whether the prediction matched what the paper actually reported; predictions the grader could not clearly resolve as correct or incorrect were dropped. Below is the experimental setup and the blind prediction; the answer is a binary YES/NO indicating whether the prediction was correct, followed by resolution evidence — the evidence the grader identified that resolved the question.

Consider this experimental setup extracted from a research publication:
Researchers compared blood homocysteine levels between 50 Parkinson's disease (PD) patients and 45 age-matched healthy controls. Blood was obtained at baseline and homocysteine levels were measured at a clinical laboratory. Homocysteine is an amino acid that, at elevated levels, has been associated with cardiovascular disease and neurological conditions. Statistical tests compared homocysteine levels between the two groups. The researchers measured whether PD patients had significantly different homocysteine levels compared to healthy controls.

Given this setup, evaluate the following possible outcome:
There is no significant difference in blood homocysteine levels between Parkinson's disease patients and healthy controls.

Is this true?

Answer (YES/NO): NO